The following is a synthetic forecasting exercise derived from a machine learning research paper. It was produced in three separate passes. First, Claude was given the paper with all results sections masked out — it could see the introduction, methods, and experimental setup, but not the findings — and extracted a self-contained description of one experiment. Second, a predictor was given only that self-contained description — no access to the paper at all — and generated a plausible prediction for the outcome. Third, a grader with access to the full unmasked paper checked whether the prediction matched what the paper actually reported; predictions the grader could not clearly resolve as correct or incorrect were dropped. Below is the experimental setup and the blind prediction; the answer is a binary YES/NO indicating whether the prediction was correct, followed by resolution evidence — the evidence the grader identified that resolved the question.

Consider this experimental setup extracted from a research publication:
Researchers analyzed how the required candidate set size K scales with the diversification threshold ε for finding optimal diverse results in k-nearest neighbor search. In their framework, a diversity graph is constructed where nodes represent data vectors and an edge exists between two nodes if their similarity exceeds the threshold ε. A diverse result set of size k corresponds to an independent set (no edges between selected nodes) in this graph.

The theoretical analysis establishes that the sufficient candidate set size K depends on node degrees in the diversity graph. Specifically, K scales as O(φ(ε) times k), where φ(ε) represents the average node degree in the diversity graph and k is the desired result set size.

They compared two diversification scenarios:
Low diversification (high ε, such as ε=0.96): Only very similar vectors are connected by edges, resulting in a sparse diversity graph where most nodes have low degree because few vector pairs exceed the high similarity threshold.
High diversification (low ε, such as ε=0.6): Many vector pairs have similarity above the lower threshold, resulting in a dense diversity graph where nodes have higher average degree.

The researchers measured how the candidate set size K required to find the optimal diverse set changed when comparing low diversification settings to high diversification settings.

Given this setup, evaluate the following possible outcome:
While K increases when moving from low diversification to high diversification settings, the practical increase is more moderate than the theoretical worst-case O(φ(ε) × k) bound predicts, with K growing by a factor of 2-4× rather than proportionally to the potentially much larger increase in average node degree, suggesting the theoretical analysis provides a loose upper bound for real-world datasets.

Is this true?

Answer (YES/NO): YES